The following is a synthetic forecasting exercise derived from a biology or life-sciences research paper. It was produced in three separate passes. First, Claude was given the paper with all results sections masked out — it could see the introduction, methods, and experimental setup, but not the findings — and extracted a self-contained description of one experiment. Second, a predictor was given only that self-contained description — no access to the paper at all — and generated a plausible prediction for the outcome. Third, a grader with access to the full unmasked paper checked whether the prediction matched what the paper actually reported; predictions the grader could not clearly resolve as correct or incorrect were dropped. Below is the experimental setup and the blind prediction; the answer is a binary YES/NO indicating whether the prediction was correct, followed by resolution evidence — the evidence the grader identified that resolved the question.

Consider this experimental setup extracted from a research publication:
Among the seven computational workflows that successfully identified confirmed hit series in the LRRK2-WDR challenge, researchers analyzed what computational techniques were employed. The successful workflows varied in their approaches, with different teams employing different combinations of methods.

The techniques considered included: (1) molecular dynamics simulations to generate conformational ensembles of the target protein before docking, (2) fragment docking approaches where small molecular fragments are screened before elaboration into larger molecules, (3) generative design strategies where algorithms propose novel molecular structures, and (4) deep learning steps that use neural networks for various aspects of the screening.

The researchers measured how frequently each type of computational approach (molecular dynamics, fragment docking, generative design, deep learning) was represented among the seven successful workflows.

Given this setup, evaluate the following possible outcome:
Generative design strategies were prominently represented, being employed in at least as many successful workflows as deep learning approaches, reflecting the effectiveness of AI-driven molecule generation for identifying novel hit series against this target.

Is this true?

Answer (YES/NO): NO